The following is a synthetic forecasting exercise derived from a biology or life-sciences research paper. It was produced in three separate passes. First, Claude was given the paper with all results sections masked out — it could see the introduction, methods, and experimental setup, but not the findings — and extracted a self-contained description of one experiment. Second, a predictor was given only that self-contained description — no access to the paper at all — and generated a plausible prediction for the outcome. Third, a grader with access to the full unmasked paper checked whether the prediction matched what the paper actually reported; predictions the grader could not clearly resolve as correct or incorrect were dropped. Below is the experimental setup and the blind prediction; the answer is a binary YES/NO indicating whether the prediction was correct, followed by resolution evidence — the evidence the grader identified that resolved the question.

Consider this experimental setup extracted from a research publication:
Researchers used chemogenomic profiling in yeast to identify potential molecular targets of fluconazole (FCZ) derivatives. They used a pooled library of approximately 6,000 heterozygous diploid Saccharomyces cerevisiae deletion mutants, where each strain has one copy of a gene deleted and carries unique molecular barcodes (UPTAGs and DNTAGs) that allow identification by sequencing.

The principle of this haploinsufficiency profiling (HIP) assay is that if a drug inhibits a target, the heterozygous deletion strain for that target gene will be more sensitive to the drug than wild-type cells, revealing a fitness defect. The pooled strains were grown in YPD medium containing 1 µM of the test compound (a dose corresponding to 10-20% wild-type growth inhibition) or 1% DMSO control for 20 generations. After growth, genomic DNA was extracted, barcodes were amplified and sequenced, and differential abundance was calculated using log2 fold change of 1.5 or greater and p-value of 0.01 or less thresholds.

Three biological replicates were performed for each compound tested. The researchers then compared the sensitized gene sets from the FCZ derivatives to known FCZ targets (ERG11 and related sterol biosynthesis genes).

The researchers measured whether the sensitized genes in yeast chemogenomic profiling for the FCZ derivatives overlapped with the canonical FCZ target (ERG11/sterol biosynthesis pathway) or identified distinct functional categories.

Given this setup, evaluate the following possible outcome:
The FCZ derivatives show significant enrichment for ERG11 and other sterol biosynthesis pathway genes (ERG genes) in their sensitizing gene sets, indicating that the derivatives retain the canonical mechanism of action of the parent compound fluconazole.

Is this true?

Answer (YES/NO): NO